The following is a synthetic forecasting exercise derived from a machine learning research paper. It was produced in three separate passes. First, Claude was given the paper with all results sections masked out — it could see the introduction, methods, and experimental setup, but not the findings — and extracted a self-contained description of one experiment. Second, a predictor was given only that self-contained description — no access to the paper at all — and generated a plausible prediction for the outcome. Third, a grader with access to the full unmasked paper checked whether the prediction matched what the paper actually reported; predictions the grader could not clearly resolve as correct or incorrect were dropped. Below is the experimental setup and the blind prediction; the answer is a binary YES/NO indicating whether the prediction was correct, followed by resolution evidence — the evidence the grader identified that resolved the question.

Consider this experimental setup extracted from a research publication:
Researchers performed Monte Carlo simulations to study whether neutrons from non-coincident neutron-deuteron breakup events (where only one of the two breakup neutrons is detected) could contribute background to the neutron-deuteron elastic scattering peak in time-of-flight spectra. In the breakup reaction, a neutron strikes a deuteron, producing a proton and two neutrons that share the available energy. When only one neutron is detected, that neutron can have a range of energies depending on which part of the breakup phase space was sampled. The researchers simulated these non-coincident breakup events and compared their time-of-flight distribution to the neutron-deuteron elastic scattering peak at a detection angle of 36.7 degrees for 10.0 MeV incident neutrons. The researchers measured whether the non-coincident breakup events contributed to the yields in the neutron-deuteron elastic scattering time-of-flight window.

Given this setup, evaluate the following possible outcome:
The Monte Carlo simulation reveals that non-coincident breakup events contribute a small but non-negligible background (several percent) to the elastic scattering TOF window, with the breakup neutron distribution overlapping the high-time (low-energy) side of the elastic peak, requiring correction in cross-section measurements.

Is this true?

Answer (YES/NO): NO